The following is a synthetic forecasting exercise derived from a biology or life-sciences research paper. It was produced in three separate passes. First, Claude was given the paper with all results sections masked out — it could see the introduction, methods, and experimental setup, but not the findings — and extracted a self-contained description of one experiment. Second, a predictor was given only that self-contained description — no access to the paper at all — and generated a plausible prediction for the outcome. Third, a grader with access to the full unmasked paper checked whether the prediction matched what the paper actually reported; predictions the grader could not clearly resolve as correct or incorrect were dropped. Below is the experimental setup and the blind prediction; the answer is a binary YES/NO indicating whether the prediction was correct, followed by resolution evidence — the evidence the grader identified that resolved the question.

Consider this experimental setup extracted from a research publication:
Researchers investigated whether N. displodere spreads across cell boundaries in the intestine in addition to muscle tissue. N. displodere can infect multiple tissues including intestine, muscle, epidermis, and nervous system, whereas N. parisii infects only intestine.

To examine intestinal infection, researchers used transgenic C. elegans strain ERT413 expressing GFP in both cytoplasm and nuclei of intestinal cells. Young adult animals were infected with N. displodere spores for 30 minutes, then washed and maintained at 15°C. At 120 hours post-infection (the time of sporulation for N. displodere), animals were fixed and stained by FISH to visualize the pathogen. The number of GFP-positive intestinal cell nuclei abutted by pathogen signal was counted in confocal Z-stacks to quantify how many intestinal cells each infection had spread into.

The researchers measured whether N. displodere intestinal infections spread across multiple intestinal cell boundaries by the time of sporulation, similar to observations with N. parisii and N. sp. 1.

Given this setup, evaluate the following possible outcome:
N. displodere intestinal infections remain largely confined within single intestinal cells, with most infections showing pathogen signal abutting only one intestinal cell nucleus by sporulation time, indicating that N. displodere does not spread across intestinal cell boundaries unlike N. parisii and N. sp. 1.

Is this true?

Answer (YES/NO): YES